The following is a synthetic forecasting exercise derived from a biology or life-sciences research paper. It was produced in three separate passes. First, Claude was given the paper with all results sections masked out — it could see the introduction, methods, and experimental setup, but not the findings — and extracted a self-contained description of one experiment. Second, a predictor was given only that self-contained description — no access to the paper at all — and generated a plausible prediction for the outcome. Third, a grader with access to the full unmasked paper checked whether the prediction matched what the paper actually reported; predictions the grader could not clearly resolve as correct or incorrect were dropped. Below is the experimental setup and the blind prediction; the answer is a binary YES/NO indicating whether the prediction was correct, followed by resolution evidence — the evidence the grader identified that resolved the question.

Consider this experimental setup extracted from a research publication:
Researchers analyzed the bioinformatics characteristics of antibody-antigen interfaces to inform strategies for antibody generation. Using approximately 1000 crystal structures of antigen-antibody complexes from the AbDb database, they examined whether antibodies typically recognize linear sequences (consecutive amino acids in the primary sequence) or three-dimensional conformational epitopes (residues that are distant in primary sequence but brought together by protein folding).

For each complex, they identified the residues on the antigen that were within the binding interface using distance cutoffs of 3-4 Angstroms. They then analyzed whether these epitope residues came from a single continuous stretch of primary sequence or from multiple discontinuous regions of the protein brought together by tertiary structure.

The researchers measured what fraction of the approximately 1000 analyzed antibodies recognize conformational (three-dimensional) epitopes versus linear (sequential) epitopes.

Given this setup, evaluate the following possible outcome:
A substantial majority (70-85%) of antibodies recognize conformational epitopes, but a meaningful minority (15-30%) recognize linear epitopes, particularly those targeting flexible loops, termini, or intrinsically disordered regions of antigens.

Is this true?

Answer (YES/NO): NO